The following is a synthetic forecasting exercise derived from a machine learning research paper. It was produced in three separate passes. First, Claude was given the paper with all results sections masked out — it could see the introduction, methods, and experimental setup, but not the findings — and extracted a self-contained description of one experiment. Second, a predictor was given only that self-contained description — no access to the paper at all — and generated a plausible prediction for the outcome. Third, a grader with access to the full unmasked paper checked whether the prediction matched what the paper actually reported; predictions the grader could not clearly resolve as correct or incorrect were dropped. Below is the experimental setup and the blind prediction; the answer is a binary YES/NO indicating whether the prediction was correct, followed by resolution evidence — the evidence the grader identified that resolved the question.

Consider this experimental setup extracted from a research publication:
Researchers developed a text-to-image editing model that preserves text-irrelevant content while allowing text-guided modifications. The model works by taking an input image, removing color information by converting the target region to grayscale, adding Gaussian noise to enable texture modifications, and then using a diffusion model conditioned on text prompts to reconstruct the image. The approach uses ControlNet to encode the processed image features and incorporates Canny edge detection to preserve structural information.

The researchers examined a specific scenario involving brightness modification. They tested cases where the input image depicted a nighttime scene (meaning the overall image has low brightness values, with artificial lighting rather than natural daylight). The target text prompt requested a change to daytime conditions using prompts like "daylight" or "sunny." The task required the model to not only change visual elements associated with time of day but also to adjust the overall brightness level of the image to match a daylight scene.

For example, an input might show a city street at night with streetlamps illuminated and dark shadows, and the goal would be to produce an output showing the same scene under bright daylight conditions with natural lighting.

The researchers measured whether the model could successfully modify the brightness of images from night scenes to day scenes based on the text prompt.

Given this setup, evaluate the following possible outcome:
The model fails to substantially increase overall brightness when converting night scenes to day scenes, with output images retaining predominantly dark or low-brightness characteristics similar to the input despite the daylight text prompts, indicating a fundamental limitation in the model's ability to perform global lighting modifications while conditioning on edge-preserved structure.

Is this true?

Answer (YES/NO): YES